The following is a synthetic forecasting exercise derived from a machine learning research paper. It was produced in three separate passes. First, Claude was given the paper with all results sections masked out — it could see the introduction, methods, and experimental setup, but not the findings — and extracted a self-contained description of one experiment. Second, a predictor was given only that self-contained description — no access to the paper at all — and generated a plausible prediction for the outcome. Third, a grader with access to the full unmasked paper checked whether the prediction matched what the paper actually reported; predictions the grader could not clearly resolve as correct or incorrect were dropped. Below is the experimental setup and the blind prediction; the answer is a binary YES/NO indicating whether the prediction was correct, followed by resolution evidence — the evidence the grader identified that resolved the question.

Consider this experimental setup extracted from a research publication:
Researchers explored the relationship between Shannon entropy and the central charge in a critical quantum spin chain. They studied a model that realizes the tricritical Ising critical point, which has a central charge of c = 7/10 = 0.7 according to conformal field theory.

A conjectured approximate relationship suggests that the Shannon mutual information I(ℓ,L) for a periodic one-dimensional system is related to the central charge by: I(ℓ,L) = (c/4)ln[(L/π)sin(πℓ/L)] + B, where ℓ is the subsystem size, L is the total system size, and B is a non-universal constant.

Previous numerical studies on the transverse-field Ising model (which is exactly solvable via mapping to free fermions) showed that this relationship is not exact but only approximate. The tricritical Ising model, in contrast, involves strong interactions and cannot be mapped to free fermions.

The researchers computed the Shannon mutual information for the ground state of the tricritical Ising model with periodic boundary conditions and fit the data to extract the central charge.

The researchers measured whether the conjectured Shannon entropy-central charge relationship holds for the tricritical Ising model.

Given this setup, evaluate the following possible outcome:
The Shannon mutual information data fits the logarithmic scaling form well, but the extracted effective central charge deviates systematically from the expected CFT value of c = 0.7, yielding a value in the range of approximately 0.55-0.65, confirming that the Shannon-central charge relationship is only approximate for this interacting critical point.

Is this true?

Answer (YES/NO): NO